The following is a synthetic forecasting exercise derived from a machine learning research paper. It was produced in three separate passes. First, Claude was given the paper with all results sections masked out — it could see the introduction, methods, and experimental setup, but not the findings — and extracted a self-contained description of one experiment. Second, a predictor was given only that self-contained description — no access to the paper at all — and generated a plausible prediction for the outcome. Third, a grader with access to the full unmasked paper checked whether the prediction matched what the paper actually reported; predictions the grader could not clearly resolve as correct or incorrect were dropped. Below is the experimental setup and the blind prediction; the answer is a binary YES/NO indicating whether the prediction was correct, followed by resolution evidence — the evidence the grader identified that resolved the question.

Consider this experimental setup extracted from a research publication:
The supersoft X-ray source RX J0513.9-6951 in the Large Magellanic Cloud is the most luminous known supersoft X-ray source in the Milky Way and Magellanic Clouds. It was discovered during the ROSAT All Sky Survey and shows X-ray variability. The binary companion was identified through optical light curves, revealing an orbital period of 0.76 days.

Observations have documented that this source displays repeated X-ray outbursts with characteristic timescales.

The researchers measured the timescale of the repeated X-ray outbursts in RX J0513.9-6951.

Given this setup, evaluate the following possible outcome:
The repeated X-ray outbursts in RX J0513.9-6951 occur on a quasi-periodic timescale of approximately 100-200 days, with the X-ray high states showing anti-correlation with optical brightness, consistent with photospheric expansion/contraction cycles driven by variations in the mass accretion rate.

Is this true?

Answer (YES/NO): YES